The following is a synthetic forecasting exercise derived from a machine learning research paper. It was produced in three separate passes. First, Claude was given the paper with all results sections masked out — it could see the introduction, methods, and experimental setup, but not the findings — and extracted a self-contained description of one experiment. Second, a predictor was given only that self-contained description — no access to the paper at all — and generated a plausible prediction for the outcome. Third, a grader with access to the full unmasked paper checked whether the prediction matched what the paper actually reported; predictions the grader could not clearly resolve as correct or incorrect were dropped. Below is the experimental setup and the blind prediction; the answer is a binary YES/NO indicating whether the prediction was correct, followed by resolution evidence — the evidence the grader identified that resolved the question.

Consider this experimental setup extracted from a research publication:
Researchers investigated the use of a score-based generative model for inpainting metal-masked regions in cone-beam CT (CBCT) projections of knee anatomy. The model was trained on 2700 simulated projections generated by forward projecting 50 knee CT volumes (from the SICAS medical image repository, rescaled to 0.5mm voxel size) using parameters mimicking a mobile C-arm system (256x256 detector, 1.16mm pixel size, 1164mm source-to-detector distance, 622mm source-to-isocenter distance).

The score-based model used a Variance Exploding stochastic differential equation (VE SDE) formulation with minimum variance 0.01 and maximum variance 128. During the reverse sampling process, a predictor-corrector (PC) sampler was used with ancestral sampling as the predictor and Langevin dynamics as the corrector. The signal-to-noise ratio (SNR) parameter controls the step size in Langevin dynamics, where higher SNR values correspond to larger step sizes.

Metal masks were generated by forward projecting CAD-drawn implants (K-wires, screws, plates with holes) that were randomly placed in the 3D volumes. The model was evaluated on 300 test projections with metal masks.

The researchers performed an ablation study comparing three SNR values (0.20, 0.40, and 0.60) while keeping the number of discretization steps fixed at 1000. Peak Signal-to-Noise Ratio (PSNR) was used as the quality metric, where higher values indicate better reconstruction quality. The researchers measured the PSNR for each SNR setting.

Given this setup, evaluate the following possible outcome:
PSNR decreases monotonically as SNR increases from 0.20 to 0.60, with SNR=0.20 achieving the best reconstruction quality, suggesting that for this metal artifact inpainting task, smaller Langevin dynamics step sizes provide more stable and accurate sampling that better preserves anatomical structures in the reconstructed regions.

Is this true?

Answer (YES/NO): NO